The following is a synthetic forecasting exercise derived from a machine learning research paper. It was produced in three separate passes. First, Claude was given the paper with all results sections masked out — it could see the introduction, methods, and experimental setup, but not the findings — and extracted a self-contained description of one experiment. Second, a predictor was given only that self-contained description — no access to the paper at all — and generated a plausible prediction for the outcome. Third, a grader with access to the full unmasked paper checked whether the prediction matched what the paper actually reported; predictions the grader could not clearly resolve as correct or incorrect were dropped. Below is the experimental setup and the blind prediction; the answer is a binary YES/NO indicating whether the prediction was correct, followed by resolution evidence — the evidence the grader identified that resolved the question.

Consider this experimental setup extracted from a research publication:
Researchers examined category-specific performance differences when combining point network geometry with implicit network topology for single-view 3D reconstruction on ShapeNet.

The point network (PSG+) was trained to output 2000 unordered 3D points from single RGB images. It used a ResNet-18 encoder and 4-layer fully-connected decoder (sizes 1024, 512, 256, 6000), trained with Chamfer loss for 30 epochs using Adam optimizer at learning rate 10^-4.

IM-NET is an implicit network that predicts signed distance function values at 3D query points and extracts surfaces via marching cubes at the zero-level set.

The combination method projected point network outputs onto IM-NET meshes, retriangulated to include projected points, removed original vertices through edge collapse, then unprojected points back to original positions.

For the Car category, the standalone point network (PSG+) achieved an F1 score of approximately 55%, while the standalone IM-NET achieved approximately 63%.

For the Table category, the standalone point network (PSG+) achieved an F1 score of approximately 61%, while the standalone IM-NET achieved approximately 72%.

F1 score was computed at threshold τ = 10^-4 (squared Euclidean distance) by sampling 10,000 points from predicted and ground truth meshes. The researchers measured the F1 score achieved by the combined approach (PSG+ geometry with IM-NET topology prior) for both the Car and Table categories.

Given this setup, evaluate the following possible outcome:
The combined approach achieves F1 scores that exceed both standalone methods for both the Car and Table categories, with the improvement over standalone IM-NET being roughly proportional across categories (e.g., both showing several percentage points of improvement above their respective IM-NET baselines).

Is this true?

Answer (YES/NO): NO